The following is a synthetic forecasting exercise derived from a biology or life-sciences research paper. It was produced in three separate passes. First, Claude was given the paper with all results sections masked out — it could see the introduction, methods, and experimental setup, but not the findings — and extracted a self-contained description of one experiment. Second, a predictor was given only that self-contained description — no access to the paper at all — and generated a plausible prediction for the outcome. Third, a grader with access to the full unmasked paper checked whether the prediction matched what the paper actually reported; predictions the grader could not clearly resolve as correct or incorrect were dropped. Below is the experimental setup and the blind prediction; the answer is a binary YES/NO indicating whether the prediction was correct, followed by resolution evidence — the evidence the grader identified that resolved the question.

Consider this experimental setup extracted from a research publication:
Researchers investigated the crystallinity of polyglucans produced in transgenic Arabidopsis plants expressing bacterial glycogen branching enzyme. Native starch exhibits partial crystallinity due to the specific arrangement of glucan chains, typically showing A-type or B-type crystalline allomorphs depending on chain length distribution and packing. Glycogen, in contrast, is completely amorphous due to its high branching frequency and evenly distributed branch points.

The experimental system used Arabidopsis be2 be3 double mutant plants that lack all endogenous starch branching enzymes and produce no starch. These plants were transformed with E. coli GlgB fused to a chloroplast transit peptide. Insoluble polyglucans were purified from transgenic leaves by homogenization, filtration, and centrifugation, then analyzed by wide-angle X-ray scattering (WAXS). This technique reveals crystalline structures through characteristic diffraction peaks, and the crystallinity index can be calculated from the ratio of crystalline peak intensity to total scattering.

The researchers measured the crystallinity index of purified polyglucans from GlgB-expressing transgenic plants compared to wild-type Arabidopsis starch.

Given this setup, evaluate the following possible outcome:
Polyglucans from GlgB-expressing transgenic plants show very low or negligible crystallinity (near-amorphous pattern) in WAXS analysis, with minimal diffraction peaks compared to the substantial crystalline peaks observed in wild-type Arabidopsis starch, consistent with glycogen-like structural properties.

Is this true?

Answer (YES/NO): NO